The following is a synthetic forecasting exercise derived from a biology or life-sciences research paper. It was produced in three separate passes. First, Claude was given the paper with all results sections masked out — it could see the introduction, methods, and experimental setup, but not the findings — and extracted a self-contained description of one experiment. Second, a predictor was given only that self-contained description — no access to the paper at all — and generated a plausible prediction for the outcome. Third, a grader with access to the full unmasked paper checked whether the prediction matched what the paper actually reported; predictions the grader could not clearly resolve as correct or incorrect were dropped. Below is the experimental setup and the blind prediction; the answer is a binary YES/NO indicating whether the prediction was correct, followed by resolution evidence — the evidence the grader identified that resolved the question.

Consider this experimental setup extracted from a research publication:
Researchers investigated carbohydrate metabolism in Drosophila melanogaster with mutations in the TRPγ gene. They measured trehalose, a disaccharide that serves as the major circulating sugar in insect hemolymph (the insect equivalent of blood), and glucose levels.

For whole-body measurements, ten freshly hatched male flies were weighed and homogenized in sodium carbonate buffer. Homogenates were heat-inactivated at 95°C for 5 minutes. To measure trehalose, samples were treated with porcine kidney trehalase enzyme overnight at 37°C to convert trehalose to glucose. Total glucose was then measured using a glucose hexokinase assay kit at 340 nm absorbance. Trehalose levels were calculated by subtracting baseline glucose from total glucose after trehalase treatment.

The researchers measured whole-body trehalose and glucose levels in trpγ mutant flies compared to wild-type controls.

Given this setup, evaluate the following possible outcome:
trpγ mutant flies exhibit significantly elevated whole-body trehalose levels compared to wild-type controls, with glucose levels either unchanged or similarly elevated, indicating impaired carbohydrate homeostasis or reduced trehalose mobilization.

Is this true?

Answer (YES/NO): NO